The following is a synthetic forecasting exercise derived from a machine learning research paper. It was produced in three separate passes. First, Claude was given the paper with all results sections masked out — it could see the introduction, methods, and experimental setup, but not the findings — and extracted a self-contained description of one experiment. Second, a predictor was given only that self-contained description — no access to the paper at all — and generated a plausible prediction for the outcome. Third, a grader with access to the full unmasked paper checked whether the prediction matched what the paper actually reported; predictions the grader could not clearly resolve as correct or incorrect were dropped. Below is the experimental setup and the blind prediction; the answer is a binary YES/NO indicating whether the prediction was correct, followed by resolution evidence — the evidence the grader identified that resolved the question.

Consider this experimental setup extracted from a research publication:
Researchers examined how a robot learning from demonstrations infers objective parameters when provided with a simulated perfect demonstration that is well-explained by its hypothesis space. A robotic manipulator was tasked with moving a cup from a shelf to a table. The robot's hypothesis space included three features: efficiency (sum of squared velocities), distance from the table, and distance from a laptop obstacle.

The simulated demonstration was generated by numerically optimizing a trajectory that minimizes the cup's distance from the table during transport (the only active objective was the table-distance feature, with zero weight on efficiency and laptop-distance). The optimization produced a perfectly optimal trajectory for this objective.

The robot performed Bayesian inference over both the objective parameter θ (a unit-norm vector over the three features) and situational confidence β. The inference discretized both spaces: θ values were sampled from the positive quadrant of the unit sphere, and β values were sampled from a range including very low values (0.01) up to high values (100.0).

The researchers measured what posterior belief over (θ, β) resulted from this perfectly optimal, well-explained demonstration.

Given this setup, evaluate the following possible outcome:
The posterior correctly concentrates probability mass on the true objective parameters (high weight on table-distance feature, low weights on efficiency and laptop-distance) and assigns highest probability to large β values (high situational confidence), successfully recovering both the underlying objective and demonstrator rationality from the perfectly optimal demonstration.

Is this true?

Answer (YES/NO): YES